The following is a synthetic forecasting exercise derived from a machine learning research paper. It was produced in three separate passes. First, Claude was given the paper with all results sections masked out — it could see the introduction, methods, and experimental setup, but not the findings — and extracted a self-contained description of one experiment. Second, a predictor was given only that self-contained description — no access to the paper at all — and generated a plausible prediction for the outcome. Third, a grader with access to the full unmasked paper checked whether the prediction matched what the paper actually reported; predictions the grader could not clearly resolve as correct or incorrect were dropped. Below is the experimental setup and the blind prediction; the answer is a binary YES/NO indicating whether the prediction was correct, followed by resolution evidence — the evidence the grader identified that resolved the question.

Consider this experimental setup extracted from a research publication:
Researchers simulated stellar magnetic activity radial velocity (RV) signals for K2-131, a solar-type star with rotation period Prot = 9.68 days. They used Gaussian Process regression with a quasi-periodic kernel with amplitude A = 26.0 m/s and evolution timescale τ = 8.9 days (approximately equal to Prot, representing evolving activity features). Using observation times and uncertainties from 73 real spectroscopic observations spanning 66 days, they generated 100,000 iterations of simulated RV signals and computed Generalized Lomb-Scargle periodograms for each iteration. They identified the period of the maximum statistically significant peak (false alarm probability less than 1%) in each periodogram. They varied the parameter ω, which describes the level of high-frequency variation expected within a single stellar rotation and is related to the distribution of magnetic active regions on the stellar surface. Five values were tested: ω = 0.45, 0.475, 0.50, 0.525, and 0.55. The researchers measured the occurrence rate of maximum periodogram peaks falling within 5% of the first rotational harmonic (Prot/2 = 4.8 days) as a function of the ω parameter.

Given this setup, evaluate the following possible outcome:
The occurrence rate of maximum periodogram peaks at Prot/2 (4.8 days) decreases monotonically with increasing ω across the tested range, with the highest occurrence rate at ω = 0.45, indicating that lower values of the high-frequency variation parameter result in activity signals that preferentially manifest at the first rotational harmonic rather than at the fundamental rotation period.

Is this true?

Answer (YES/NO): YES